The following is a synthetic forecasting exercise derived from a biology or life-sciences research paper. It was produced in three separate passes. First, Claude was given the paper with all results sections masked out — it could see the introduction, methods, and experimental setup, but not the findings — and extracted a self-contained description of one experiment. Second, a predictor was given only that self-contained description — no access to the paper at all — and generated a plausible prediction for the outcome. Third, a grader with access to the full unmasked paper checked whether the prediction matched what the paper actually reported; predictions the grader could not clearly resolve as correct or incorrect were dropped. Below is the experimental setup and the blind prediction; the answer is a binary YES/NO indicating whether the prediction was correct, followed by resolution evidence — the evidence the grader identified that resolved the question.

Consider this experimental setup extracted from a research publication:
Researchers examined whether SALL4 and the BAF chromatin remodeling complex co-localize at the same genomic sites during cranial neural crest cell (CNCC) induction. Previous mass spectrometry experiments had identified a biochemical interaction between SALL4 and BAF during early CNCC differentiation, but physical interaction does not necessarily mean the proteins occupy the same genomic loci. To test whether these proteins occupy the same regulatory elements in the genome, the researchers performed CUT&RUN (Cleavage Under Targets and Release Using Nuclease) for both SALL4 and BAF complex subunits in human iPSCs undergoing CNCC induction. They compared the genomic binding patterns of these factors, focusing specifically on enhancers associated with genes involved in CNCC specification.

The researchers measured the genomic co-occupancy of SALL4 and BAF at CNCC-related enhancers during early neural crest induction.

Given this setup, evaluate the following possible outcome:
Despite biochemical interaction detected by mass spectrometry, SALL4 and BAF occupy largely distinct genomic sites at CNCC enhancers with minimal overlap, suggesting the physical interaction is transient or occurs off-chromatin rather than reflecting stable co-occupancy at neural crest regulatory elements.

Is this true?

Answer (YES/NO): NO